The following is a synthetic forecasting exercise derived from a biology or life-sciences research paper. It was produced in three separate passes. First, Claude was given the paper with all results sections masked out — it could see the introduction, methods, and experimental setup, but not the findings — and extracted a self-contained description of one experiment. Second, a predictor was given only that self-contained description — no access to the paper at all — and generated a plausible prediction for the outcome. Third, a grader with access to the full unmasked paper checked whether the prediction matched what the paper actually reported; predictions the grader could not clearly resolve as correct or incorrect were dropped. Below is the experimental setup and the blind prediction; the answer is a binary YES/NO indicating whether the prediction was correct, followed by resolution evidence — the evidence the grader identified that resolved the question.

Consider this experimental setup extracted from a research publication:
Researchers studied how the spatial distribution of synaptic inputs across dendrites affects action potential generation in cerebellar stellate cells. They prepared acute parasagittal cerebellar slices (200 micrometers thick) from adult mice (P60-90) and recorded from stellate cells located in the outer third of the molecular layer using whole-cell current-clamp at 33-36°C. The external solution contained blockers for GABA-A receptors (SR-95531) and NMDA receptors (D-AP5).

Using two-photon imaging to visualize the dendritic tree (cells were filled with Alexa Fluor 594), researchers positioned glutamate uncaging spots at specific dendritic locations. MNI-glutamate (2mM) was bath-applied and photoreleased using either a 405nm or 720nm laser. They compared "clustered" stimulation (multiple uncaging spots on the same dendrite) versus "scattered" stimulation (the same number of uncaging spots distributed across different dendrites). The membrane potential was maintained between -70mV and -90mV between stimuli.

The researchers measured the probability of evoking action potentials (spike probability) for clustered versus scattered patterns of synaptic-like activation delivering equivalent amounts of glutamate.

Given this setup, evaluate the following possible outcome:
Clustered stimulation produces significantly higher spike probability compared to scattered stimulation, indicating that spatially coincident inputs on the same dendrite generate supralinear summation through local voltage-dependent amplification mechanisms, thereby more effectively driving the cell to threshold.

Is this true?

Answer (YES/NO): NO